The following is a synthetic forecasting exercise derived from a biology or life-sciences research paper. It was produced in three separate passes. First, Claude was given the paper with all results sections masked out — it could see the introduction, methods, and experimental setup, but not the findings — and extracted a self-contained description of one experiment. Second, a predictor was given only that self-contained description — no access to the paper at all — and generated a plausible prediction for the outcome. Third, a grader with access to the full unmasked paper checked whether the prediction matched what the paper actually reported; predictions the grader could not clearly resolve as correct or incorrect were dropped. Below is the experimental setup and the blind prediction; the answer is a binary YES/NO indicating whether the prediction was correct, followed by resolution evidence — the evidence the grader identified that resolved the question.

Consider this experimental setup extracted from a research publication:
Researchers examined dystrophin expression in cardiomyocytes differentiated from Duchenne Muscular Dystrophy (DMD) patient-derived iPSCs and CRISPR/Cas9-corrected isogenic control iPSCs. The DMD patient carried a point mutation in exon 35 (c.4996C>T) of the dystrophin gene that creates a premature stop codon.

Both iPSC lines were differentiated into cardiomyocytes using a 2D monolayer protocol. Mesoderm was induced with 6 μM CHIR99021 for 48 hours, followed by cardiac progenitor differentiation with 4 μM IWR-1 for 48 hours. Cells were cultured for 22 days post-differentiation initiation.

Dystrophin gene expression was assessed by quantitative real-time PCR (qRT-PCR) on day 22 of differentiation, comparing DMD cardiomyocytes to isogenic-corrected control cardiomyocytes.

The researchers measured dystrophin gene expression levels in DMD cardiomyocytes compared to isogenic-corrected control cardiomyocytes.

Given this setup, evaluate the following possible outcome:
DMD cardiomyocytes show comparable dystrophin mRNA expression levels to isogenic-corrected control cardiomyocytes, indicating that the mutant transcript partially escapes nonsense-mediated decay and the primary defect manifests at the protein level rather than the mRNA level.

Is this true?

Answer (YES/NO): NO